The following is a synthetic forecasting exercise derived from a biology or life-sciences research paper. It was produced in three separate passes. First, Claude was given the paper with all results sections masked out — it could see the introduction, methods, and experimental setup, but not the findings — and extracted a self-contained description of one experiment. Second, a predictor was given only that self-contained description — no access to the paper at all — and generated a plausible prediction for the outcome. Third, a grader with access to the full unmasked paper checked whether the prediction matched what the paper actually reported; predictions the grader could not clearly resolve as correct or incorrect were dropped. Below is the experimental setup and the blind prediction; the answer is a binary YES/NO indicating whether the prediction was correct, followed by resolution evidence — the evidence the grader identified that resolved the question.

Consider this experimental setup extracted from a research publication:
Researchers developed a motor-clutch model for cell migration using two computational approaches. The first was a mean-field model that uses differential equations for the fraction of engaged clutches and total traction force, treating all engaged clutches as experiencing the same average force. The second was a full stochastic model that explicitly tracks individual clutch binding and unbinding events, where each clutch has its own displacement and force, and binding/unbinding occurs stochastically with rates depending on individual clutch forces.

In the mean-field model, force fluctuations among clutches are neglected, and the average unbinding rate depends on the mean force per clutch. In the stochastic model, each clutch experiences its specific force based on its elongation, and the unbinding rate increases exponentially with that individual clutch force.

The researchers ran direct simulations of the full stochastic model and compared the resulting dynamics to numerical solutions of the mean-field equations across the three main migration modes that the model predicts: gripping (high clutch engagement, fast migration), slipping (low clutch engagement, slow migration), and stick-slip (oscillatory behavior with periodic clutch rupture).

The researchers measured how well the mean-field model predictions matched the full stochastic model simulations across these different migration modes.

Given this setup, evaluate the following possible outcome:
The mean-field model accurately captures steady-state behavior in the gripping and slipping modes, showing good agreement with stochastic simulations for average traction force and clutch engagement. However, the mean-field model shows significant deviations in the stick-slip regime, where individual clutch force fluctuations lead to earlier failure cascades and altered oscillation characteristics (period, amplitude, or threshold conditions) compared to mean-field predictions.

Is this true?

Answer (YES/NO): NO